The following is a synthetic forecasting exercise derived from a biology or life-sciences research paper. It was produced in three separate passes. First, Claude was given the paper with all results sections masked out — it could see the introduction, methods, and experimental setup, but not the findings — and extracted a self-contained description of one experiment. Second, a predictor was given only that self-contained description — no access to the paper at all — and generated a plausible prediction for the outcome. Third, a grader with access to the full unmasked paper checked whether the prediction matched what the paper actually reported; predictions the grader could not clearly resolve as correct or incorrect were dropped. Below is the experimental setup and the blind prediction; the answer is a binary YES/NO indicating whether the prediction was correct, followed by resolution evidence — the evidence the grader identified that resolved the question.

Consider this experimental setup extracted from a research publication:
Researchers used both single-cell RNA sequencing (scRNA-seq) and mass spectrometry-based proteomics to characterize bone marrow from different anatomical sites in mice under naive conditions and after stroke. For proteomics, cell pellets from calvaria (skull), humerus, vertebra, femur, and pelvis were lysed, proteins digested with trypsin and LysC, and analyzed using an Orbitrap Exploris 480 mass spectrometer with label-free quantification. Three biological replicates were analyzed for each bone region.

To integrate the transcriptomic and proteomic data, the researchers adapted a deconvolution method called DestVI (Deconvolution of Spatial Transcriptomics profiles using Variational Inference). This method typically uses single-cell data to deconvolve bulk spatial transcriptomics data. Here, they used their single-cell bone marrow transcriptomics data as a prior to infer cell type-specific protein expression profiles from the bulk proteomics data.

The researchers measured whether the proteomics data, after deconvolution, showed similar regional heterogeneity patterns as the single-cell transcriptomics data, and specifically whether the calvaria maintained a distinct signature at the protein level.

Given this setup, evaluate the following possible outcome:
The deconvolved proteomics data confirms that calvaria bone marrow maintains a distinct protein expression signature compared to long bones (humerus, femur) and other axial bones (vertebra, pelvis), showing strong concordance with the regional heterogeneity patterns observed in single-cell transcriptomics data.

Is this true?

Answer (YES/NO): YES